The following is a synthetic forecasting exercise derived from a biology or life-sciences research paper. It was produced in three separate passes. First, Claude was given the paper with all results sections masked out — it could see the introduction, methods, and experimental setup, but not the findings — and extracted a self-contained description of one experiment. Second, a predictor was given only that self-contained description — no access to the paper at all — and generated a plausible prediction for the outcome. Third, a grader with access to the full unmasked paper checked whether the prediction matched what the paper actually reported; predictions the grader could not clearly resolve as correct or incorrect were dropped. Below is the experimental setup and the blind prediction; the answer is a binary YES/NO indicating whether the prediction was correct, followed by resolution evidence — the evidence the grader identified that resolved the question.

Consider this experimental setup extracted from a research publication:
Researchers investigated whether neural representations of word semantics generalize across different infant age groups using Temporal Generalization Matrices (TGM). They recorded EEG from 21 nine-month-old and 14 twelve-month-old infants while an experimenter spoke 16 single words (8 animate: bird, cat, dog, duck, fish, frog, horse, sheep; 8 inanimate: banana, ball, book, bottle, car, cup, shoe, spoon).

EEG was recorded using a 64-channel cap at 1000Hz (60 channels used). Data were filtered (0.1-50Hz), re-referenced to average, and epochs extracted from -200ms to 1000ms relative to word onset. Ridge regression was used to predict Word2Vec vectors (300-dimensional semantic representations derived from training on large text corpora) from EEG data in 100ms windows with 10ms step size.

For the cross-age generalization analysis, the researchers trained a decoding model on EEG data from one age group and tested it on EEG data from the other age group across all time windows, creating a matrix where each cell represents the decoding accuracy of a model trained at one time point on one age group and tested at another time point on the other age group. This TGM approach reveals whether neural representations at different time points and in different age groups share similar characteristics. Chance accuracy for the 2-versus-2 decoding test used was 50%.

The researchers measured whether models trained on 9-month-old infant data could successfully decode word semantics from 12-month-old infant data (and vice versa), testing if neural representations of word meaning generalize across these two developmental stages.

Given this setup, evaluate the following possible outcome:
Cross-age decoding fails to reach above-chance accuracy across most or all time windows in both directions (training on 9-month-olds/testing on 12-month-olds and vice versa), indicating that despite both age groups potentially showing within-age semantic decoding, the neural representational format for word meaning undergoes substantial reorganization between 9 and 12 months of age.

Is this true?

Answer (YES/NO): NO